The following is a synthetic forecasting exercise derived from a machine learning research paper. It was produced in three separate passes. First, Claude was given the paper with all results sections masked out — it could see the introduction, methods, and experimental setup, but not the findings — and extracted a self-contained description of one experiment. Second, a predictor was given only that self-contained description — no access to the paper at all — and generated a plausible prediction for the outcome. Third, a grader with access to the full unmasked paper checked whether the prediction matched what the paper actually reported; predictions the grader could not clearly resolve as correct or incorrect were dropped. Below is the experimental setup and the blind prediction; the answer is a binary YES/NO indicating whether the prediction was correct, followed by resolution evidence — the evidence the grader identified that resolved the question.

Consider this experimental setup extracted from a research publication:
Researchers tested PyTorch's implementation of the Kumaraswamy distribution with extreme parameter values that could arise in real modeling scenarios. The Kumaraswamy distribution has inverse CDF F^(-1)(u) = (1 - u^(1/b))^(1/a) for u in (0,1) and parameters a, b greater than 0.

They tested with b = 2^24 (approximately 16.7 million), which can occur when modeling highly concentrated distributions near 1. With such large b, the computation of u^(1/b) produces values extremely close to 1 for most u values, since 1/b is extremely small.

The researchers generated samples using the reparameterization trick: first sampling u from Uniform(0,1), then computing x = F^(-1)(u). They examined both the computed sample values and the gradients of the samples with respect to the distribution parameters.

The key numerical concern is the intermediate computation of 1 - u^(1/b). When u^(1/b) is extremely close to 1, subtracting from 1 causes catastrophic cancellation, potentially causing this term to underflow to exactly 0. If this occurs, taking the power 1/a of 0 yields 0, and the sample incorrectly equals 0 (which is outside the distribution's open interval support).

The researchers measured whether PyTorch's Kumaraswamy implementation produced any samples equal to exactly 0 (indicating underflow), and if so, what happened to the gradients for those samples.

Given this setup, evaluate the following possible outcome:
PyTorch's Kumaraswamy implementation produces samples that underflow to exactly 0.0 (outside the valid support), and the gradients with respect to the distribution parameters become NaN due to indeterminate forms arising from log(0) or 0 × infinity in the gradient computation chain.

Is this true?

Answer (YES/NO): NO